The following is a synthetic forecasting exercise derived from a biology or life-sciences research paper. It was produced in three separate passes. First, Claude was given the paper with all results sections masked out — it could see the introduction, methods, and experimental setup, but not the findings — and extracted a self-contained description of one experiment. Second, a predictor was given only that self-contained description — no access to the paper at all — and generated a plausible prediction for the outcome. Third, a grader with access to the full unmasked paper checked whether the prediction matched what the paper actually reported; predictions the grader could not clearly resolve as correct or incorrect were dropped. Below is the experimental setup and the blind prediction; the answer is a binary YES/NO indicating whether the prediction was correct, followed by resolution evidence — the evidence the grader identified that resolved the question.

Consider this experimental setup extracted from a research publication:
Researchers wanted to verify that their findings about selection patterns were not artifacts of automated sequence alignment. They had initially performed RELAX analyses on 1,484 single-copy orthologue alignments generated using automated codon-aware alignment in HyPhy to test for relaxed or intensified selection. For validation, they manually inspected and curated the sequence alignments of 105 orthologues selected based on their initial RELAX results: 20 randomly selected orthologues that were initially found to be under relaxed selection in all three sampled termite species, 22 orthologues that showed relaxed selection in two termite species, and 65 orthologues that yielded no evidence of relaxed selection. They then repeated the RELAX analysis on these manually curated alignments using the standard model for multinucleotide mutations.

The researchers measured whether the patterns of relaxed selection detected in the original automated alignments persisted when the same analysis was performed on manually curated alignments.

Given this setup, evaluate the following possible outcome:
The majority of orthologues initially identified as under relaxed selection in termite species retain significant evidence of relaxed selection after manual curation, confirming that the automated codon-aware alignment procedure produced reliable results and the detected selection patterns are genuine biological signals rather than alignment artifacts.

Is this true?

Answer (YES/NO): YES